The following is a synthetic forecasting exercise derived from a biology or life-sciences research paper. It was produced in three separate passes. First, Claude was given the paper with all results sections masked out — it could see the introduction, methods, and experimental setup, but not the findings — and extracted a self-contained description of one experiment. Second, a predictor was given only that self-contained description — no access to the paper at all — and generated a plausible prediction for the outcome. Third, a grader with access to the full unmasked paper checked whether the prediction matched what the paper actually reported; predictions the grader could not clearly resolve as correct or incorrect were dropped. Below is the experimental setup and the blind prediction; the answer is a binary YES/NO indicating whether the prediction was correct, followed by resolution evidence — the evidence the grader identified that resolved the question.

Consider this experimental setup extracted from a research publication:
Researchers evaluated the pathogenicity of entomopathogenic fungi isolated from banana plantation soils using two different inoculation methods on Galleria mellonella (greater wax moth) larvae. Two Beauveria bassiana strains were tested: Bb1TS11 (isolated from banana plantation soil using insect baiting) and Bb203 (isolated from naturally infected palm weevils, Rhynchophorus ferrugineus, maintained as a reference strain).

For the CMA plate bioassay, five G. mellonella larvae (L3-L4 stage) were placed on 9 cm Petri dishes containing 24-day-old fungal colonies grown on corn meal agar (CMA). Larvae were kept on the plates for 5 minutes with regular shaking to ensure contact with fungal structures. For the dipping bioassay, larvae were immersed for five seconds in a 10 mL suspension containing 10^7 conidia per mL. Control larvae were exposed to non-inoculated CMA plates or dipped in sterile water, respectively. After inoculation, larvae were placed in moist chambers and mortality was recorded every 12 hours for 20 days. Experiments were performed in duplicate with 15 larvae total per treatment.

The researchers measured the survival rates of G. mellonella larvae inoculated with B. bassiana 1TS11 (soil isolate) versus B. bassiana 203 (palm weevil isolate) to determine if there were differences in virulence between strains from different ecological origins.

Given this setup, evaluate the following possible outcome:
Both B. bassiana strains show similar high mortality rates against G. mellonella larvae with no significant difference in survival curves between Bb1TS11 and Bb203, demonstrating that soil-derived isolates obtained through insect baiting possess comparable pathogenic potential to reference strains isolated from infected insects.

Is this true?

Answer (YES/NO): NO